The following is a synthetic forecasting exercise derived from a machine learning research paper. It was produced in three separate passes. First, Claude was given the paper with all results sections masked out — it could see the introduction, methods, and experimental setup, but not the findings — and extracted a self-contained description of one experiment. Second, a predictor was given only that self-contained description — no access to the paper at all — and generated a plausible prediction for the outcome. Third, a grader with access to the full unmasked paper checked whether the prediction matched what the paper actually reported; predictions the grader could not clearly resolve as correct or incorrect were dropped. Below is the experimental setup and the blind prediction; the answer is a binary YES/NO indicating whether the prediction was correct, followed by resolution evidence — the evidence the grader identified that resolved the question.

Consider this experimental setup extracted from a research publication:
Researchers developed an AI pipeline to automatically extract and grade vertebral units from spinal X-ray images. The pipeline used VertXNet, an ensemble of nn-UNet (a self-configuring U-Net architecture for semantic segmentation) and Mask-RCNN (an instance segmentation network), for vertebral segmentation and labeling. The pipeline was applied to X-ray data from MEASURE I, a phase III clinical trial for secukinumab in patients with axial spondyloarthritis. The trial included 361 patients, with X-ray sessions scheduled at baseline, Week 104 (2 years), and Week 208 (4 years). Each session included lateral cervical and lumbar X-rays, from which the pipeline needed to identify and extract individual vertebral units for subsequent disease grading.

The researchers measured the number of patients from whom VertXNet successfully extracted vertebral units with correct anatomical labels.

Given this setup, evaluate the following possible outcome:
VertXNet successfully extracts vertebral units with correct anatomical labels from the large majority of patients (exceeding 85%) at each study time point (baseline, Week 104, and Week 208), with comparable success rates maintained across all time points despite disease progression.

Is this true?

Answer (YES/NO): NO